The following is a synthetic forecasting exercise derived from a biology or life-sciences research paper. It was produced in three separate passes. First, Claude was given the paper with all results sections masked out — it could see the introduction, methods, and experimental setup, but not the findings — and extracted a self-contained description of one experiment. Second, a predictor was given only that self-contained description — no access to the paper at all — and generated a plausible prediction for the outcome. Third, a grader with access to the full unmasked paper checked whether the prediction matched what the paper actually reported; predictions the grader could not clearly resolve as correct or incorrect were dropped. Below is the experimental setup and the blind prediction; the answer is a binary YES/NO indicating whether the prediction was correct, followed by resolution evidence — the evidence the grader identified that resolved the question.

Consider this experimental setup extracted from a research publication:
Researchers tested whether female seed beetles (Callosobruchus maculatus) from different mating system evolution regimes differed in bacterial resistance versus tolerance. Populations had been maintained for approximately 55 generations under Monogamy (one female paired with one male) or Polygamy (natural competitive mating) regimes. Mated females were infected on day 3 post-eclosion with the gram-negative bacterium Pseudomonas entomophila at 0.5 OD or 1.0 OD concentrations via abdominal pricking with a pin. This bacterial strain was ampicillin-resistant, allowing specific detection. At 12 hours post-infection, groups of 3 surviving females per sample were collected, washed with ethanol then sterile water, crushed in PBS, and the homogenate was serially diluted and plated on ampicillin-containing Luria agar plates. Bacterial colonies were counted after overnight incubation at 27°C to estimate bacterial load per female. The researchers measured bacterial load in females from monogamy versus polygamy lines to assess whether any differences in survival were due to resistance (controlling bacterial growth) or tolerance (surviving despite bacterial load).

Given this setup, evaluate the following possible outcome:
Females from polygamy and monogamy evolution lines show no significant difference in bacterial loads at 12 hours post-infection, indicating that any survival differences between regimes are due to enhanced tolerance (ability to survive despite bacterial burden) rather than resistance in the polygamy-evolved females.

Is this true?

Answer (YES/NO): YES